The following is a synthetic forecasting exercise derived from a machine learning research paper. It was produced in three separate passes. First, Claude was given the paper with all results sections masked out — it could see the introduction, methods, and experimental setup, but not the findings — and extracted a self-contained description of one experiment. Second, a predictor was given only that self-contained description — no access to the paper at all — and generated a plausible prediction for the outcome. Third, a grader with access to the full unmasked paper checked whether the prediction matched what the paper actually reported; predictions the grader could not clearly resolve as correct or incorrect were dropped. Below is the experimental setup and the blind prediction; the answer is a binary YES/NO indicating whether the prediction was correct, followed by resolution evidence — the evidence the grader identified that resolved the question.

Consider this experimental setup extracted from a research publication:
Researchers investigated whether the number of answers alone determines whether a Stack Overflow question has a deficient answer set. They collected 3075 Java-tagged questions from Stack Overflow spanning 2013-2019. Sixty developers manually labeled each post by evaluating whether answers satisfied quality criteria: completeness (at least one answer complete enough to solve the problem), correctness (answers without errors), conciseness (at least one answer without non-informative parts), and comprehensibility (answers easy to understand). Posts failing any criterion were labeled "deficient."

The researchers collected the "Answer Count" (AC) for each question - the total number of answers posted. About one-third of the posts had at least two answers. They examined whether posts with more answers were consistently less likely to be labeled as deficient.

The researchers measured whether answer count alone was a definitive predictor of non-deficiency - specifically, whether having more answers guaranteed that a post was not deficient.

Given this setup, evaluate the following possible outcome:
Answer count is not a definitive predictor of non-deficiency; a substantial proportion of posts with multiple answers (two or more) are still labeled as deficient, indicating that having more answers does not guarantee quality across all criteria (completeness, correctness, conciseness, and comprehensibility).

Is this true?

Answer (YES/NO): YES